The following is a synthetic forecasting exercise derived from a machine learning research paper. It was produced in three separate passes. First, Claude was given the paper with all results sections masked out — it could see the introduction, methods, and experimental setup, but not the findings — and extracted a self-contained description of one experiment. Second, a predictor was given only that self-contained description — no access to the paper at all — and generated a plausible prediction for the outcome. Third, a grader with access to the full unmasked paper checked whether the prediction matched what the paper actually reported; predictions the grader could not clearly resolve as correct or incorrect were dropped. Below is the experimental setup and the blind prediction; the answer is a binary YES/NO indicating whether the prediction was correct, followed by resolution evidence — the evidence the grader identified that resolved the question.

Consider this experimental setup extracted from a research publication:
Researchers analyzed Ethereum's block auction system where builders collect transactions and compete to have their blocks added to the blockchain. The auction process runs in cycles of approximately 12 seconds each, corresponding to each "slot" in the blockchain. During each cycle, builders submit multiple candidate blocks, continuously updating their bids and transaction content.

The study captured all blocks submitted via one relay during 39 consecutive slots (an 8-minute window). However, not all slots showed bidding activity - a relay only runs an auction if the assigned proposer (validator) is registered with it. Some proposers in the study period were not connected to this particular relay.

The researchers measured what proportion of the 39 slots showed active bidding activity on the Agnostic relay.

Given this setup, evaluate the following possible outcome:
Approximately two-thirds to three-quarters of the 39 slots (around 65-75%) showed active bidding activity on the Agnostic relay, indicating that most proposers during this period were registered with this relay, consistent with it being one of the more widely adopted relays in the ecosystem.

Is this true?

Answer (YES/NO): YES